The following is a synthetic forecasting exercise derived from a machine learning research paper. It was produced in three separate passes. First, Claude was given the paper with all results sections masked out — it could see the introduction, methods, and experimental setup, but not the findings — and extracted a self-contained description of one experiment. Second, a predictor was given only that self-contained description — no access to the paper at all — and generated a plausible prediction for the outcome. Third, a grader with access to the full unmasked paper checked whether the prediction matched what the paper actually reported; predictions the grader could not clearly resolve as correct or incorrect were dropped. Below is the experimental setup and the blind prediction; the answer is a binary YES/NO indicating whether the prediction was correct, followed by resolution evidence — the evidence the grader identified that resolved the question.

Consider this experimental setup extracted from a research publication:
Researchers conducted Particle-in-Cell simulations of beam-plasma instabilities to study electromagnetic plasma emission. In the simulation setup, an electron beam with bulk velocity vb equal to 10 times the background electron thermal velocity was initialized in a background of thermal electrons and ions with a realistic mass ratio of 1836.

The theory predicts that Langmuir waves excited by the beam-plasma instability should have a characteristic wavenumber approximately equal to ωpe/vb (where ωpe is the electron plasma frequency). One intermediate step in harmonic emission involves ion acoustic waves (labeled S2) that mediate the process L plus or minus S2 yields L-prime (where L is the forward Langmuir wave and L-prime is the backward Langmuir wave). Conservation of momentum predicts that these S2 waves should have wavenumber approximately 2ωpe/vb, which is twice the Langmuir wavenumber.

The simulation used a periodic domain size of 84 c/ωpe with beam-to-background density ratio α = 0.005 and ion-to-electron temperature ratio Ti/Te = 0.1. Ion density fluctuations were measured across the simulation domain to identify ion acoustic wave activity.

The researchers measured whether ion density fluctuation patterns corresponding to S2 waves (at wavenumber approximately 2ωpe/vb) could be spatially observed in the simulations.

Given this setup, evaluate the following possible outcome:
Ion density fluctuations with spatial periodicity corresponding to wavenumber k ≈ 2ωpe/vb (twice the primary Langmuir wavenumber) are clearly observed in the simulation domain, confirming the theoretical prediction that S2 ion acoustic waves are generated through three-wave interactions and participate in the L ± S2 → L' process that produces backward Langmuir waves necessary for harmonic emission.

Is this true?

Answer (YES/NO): YES